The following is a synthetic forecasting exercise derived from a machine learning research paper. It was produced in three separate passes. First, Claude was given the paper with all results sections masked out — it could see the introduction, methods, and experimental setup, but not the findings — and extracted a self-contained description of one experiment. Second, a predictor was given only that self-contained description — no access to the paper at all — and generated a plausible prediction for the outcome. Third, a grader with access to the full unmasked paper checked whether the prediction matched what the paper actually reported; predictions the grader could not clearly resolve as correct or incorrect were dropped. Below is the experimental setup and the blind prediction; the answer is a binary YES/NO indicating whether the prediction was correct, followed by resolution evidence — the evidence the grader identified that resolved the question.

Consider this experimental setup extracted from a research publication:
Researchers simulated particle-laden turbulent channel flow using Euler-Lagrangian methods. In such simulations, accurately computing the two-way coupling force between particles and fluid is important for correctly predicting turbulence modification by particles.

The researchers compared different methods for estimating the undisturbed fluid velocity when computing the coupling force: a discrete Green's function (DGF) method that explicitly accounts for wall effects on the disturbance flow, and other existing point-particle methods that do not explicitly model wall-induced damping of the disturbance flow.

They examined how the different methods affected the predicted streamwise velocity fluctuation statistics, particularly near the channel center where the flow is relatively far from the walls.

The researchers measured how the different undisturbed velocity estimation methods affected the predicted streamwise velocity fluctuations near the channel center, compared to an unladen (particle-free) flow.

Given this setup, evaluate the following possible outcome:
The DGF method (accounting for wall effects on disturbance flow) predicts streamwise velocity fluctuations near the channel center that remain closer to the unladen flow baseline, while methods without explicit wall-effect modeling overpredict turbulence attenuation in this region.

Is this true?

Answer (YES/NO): NO